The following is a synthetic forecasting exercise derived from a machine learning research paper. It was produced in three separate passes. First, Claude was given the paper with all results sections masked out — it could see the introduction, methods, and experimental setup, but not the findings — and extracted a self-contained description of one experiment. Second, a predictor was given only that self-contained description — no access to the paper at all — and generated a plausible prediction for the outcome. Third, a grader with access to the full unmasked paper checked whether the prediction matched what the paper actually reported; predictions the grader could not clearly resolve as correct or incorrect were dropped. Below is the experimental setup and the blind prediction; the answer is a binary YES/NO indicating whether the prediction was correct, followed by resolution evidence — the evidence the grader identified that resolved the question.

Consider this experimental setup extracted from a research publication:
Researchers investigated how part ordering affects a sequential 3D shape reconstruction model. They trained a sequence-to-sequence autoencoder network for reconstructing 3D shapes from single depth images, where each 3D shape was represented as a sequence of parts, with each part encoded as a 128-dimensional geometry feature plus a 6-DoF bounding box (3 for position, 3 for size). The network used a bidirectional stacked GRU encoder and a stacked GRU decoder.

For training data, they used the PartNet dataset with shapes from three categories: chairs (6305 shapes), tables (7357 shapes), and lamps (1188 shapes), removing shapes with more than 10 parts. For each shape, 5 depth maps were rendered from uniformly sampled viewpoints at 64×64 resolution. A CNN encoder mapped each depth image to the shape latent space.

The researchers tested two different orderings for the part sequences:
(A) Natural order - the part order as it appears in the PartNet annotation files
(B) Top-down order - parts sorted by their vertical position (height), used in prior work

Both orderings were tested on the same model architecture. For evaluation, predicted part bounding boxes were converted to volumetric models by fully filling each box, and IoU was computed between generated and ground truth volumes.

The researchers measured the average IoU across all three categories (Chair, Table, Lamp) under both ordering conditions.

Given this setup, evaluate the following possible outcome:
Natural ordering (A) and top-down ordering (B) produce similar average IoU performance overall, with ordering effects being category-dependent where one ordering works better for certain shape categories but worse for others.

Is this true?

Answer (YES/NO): NO